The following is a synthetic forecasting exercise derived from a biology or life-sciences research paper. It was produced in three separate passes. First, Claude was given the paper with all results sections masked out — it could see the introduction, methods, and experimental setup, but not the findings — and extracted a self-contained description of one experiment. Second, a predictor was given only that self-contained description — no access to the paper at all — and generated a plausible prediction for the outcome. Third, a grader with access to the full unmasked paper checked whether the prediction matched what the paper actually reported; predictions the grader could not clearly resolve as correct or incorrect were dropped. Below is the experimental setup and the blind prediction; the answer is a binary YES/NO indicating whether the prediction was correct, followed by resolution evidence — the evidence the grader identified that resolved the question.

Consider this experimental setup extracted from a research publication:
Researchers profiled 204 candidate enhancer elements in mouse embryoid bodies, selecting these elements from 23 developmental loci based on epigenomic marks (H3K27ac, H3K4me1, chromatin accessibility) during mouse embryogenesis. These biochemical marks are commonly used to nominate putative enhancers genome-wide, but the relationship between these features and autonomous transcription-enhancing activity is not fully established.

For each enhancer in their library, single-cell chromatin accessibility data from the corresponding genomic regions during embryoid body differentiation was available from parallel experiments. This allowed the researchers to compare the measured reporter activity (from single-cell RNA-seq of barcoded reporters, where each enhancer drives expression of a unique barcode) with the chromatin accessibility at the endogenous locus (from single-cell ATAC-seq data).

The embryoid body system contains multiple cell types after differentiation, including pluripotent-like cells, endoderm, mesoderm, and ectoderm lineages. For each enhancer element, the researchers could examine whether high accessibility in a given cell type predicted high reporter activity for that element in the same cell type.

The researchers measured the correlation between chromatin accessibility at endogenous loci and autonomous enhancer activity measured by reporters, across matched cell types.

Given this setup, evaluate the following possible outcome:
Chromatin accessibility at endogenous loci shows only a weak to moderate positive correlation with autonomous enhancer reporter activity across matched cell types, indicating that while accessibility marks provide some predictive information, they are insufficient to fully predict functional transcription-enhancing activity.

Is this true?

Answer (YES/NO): YES